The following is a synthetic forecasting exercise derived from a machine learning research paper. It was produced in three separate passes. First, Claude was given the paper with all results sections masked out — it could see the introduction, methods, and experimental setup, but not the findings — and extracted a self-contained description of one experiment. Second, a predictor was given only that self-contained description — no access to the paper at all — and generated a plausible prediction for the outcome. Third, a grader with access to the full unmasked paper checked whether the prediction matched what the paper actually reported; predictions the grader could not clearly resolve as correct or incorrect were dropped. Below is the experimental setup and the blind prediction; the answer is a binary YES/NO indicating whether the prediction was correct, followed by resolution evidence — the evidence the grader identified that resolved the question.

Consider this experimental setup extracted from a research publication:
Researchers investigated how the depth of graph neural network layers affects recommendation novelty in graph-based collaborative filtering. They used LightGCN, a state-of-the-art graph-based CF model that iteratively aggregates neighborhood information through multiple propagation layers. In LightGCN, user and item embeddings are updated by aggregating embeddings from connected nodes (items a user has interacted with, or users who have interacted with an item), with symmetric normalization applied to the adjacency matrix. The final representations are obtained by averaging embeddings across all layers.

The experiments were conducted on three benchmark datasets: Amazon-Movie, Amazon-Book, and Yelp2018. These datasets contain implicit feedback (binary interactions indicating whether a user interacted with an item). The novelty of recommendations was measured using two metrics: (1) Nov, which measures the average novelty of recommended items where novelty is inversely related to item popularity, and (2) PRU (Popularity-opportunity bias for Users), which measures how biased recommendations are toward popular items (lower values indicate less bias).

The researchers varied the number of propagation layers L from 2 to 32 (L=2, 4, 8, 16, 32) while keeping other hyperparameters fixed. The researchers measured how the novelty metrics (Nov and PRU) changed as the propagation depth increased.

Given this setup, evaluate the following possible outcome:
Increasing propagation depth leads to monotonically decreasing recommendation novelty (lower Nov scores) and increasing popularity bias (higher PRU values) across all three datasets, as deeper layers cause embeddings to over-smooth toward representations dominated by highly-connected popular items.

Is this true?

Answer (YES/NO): NO